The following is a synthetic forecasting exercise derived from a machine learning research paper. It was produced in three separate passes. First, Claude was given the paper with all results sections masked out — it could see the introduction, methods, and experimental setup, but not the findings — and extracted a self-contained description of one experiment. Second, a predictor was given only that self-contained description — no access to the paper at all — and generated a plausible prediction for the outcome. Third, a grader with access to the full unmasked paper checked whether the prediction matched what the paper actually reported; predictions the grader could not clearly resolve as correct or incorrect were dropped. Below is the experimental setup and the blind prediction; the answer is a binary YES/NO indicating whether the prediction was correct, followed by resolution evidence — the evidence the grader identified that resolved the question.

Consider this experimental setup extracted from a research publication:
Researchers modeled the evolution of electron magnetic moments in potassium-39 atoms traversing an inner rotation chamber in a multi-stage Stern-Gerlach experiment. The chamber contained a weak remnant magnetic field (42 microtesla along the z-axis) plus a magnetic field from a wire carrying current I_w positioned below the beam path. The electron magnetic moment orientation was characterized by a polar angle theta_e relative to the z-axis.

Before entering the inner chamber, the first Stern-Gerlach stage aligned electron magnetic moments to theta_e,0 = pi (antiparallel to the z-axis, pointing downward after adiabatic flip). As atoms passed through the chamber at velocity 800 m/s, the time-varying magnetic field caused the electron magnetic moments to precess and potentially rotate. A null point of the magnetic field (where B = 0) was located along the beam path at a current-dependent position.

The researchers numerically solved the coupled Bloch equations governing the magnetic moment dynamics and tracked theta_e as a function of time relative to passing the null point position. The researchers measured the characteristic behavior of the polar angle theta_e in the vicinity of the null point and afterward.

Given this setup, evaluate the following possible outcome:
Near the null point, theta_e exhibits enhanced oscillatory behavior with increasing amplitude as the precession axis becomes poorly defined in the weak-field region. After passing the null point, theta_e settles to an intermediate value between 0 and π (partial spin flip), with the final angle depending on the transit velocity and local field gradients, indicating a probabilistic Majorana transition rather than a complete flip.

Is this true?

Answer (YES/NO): NO